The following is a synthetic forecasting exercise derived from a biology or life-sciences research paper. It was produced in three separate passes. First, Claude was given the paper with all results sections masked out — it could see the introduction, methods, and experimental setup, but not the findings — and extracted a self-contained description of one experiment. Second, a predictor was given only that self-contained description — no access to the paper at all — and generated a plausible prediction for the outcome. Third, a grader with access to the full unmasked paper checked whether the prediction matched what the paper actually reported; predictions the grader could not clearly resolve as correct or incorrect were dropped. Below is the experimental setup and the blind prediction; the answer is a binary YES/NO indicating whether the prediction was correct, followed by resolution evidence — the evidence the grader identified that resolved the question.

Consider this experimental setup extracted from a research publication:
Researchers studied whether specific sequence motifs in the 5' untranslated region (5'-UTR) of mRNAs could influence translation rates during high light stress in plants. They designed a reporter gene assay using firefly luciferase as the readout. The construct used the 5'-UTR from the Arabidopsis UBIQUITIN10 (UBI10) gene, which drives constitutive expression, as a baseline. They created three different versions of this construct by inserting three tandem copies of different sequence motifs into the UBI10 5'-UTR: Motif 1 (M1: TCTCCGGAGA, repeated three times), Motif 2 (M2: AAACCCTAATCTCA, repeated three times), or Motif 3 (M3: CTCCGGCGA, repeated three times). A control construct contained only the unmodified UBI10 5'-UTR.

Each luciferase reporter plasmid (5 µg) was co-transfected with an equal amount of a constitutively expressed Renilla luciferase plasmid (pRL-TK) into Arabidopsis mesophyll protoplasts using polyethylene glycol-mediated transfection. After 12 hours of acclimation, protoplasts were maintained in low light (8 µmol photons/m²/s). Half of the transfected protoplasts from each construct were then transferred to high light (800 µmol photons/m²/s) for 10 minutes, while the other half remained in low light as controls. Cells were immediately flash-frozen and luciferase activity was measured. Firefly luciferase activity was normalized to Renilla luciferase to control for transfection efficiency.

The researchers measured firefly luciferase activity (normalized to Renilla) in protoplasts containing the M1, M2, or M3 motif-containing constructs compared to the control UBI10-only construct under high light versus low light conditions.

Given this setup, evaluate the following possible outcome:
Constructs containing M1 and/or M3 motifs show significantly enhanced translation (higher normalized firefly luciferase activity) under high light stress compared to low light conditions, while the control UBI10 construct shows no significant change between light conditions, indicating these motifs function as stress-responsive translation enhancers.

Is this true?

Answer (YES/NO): NO